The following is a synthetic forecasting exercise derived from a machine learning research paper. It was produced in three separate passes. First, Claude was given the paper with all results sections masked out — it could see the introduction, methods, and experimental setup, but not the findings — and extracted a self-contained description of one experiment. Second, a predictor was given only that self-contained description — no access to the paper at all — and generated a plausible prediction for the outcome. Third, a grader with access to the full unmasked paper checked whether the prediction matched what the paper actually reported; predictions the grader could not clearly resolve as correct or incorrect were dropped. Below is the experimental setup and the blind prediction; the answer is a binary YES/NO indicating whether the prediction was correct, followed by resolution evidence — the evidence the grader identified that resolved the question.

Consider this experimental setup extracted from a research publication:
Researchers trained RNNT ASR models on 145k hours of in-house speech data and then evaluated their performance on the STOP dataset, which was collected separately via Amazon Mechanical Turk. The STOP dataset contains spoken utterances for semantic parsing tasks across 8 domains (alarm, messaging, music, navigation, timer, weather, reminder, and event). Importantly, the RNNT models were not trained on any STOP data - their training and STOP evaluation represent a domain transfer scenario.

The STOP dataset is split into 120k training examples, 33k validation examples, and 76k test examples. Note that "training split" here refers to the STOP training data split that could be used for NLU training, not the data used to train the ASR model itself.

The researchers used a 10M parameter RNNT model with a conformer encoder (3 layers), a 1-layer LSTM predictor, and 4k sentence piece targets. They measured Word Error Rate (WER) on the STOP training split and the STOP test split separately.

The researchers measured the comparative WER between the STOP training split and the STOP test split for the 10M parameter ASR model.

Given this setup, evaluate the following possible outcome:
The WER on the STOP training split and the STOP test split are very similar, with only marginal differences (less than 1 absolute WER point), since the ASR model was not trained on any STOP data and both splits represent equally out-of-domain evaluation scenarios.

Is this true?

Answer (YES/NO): NO